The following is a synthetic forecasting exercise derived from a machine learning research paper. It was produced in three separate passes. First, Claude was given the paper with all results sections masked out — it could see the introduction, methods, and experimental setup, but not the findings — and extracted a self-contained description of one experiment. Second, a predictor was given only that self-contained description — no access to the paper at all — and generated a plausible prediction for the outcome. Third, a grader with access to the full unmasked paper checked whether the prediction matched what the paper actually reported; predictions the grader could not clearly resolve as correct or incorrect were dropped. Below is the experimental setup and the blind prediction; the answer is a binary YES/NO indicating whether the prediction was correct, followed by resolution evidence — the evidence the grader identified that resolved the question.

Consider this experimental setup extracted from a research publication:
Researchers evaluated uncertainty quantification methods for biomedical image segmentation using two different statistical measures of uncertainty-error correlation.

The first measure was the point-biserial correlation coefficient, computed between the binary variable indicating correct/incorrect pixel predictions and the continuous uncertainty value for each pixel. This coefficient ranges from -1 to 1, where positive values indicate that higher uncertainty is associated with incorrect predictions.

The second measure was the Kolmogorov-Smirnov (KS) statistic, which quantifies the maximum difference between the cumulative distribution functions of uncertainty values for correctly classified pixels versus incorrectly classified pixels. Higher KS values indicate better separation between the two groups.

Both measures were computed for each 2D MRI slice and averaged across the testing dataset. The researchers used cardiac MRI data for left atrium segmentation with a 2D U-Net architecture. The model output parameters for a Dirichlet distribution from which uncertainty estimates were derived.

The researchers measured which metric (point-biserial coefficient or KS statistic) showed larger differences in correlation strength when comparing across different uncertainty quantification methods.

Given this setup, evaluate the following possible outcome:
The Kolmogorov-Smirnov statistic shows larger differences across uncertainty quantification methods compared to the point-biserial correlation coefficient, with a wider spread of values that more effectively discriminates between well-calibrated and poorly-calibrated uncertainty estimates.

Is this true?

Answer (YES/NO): YES